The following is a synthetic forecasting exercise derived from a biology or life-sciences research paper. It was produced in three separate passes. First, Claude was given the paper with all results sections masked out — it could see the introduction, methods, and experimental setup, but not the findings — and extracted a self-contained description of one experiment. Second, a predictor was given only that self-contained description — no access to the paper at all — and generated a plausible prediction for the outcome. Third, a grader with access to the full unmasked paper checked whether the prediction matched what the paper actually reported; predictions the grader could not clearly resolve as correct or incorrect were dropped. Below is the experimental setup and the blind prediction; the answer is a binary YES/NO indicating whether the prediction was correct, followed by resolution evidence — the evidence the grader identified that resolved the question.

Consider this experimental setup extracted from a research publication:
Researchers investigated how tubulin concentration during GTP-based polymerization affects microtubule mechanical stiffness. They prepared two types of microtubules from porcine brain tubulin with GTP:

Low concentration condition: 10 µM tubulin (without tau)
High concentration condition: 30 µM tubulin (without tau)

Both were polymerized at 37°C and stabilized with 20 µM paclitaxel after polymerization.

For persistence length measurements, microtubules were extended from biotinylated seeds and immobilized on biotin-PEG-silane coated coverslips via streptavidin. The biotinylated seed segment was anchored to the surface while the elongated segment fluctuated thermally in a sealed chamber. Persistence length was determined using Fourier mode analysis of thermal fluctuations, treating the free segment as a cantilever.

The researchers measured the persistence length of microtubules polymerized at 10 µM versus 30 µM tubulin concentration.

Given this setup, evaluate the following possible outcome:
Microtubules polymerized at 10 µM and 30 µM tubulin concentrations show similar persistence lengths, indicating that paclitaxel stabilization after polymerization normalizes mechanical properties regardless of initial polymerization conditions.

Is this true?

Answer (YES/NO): NO